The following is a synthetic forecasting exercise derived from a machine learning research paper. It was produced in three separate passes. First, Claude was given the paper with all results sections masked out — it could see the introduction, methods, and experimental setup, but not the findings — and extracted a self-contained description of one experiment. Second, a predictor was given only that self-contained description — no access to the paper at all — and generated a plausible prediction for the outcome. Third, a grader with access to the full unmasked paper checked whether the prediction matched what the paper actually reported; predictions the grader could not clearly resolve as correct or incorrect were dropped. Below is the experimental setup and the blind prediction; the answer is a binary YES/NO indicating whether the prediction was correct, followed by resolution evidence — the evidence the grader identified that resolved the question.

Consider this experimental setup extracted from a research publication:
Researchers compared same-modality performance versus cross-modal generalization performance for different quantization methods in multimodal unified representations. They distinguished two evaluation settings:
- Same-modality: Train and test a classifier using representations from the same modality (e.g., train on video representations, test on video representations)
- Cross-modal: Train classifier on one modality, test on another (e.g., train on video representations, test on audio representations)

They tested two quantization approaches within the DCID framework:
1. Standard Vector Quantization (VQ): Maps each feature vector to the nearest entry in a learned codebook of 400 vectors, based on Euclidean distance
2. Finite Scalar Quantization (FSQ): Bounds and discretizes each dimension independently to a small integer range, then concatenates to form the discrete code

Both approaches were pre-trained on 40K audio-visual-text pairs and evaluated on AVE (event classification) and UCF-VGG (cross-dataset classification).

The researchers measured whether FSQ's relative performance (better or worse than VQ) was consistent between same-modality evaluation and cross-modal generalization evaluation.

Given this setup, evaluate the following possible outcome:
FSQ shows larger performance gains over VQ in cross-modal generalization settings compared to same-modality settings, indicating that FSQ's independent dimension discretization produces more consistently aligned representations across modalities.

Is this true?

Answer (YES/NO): NO